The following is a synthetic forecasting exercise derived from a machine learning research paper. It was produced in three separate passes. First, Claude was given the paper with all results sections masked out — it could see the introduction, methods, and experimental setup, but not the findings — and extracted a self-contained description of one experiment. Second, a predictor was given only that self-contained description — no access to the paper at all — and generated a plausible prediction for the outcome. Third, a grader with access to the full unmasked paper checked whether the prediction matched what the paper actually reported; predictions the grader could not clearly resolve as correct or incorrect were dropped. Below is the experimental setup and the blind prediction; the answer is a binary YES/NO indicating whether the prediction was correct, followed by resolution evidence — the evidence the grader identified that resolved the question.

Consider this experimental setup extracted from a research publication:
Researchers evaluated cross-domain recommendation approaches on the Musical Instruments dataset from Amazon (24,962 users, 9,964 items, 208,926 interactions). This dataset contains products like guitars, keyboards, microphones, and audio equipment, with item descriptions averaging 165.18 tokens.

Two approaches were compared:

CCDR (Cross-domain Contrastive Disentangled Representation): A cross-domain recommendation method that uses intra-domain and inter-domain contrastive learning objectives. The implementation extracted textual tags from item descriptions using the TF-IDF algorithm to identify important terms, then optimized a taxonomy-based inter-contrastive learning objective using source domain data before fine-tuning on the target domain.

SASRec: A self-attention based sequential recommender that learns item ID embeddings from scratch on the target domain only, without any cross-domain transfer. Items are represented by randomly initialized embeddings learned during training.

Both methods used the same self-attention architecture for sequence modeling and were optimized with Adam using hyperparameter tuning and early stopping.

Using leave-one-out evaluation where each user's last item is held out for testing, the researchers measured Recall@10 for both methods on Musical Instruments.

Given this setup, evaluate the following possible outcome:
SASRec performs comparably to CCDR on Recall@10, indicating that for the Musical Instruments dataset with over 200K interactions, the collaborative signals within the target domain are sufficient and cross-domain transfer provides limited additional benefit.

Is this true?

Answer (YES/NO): NO